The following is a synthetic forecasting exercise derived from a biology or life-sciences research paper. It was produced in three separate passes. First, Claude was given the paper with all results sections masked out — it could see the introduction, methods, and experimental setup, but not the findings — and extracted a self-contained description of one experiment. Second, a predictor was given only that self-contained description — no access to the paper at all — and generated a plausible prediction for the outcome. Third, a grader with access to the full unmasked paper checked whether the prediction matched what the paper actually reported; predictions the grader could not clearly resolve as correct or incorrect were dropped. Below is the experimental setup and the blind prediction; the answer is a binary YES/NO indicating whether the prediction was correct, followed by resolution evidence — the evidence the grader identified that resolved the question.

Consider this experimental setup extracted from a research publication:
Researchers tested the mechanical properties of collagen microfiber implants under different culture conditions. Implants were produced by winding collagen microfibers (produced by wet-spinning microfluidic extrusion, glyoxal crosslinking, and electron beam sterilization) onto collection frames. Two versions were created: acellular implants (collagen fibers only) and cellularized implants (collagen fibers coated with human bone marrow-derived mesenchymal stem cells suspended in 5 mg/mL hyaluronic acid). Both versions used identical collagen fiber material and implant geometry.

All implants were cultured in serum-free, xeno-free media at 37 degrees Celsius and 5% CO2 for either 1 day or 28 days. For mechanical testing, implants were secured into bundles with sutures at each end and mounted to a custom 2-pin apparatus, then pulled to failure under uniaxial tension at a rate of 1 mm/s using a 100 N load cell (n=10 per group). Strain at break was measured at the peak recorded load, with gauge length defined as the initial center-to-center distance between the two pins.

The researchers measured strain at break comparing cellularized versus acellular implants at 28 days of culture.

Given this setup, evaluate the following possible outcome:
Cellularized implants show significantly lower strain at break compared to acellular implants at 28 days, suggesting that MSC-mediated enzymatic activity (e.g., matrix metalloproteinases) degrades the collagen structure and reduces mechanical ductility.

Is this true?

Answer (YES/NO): NO